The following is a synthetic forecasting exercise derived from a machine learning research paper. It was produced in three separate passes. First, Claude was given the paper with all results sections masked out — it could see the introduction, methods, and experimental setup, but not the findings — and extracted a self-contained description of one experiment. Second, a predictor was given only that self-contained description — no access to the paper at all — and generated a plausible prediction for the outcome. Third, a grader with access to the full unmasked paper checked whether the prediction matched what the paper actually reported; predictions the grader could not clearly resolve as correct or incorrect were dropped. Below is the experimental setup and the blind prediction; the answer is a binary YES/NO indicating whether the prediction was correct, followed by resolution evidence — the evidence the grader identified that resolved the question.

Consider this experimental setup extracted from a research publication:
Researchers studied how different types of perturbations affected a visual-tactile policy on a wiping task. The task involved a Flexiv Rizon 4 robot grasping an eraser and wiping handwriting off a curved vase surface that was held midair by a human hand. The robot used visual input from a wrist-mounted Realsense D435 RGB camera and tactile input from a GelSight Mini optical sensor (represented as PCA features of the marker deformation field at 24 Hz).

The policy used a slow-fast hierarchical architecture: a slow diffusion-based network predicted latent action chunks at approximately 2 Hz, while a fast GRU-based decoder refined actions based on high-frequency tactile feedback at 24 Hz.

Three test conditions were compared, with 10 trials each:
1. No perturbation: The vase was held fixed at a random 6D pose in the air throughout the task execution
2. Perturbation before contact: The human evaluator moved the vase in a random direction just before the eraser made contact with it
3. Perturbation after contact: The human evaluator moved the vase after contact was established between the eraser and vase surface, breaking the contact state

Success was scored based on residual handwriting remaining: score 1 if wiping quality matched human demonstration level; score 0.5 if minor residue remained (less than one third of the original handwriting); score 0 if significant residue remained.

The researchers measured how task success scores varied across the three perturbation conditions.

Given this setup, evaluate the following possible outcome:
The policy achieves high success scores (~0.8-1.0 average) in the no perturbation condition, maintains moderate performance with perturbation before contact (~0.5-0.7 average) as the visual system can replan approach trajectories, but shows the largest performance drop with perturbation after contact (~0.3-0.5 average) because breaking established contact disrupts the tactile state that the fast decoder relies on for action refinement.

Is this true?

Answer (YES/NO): NO